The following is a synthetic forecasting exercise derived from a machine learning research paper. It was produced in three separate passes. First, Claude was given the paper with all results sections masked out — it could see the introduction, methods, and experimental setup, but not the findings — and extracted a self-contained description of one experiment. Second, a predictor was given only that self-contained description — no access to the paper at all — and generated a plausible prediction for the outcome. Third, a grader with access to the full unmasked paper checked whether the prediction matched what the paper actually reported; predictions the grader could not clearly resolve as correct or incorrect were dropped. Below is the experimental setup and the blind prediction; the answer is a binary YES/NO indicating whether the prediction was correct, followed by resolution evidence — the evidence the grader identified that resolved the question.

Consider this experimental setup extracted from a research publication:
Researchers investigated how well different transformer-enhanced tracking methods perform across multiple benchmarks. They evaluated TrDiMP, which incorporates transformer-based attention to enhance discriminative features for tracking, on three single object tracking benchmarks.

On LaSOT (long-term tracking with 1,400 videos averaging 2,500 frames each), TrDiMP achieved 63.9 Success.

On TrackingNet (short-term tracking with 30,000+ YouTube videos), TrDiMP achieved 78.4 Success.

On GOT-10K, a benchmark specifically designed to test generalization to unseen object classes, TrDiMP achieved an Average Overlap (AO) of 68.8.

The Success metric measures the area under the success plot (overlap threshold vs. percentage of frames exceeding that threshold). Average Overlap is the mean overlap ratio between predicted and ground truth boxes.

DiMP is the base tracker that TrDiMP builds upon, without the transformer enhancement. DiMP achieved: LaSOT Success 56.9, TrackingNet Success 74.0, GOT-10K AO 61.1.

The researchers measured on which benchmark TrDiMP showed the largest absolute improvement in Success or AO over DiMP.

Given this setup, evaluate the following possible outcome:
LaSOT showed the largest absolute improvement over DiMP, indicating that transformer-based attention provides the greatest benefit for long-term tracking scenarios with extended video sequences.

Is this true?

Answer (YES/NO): NO